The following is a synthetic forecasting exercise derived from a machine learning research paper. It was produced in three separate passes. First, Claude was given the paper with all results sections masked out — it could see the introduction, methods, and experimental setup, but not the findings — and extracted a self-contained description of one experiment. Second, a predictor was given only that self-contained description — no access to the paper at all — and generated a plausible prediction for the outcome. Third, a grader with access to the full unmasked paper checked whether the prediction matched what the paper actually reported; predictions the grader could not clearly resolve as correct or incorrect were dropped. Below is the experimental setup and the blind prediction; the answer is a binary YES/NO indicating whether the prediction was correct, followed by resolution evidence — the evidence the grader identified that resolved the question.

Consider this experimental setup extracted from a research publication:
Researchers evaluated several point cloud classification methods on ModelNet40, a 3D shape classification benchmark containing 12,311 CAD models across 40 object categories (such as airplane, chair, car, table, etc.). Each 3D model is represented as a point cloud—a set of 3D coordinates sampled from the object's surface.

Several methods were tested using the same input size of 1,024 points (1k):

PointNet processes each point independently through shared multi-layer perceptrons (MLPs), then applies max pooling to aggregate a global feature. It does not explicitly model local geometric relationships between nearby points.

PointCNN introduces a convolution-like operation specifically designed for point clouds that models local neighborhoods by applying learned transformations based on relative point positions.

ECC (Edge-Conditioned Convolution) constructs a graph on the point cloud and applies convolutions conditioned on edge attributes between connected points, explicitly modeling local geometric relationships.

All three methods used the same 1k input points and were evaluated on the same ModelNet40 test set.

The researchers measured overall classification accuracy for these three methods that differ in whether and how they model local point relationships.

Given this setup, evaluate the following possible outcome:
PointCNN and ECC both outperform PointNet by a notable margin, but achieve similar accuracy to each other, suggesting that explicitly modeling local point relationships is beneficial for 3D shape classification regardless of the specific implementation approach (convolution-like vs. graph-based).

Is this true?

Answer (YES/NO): NO